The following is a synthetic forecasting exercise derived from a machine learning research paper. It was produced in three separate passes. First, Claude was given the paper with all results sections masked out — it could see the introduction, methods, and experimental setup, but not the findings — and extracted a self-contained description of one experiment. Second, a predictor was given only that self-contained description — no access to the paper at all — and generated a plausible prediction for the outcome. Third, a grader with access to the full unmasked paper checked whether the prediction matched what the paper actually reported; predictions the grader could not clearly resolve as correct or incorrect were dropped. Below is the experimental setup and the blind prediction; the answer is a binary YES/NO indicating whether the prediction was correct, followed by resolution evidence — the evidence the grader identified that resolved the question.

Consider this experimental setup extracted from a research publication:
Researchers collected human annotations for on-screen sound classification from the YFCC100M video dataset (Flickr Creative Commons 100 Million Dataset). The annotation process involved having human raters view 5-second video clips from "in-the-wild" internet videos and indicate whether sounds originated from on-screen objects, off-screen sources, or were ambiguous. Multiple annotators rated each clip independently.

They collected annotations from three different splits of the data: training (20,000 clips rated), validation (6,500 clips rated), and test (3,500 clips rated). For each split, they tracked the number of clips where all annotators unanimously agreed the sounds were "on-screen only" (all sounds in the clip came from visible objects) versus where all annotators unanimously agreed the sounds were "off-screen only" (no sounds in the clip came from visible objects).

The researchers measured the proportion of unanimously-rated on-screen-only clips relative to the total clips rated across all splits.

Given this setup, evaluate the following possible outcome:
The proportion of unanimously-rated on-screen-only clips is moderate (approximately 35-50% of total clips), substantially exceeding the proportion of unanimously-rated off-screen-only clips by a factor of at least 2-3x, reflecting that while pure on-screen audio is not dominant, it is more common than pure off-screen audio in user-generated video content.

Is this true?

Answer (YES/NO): NO